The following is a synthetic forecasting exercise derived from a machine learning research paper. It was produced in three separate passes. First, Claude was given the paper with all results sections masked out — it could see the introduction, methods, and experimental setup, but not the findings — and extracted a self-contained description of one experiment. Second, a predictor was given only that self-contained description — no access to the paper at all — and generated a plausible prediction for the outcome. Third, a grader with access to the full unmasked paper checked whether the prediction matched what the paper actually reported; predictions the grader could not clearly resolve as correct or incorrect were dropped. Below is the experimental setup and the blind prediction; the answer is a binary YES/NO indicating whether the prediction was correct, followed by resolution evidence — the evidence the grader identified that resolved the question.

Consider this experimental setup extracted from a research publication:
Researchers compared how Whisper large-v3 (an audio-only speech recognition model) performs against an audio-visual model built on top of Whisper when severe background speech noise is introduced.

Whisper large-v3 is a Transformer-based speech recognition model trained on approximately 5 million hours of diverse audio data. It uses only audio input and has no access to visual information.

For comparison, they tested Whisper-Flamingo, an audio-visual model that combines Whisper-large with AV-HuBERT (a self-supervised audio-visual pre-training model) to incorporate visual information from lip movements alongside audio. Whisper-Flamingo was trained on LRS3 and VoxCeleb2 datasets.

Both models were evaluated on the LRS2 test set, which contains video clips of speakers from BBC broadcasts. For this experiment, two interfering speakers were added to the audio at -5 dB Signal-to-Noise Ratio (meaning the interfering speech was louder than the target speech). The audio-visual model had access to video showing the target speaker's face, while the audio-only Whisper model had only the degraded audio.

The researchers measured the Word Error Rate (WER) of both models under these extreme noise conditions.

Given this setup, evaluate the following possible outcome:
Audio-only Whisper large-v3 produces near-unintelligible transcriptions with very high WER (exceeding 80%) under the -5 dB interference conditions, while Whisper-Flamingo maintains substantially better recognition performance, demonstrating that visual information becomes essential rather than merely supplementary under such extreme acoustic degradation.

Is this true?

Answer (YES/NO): NO